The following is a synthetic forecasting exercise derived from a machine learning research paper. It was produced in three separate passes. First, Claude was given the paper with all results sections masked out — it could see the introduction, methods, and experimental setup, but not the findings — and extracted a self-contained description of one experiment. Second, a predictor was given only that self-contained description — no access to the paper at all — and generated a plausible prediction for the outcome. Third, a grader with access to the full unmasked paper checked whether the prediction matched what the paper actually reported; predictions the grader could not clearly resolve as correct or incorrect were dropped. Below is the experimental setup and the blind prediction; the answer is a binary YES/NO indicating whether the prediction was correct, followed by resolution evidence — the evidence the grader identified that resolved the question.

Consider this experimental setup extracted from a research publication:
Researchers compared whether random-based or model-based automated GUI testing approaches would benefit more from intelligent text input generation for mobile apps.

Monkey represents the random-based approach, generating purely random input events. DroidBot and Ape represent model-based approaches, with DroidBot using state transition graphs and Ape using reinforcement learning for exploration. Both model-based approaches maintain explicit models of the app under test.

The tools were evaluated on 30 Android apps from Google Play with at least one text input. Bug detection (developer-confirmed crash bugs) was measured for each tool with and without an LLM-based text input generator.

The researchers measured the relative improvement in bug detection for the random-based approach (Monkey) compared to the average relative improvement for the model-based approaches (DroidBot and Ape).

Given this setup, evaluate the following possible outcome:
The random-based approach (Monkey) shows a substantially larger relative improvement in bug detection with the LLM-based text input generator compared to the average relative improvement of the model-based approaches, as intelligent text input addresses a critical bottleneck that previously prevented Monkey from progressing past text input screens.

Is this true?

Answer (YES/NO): NO